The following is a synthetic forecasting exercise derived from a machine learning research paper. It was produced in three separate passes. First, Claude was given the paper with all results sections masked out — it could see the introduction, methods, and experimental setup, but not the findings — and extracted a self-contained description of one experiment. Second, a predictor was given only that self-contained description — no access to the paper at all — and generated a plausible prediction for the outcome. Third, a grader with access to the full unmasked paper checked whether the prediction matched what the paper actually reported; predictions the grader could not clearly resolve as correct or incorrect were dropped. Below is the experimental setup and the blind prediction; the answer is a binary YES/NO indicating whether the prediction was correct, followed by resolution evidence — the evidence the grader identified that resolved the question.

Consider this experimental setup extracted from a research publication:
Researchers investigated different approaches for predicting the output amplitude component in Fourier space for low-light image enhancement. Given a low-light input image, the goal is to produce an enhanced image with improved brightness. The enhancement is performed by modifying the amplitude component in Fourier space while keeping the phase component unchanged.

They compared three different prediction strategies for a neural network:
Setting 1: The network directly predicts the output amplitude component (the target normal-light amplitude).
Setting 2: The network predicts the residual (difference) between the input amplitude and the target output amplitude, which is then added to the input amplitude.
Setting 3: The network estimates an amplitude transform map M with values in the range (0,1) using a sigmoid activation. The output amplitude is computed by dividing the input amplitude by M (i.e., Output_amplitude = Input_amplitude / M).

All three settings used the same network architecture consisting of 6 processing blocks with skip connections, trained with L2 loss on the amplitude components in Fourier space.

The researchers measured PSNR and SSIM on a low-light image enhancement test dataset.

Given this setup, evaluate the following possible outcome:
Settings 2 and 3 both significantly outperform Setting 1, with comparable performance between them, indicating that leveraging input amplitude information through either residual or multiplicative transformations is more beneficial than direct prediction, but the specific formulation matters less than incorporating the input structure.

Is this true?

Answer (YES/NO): NO